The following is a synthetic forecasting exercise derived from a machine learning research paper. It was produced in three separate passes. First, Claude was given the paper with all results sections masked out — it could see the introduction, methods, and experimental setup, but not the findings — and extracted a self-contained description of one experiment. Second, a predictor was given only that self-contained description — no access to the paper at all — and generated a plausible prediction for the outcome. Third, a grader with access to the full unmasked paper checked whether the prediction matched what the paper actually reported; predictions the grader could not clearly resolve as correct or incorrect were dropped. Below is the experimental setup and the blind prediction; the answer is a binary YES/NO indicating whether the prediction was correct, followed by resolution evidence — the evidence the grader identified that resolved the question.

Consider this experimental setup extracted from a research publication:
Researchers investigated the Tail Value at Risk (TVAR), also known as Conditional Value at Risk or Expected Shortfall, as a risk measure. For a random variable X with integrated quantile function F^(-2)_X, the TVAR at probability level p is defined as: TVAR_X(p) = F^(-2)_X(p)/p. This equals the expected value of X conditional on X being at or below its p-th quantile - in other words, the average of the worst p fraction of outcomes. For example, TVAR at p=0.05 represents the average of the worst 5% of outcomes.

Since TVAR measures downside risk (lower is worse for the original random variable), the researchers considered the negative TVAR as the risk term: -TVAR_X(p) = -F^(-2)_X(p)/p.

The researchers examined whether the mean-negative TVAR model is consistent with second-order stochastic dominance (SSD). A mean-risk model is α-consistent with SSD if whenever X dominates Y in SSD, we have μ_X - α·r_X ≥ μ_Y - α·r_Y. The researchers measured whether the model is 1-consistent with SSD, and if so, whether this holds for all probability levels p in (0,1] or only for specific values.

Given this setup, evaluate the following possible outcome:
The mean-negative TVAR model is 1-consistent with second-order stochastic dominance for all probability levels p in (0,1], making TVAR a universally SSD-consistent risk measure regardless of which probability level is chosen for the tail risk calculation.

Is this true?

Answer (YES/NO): YES